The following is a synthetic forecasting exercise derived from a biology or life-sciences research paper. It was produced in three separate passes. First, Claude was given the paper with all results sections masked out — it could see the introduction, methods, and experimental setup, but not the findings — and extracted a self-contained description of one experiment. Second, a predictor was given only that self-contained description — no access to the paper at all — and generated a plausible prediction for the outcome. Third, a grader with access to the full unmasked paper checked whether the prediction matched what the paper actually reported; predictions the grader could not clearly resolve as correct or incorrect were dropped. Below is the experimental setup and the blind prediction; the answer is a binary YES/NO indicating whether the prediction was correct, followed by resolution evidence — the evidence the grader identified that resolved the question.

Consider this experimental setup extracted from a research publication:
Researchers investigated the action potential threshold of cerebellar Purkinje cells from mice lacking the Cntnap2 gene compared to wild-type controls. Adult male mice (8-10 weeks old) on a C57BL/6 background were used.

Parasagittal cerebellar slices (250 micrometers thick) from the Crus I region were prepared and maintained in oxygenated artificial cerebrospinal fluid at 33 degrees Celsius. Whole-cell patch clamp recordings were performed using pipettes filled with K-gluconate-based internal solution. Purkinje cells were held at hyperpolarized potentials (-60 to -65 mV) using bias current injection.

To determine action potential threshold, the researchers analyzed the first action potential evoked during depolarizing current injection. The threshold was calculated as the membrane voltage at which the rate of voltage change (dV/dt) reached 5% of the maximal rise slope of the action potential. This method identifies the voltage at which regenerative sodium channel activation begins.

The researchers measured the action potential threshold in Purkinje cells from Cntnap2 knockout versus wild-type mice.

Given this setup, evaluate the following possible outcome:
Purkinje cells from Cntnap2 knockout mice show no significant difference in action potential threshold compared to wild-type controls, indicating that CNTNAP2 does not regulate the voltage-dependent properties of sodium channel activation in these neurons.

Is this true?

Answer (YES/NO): YES